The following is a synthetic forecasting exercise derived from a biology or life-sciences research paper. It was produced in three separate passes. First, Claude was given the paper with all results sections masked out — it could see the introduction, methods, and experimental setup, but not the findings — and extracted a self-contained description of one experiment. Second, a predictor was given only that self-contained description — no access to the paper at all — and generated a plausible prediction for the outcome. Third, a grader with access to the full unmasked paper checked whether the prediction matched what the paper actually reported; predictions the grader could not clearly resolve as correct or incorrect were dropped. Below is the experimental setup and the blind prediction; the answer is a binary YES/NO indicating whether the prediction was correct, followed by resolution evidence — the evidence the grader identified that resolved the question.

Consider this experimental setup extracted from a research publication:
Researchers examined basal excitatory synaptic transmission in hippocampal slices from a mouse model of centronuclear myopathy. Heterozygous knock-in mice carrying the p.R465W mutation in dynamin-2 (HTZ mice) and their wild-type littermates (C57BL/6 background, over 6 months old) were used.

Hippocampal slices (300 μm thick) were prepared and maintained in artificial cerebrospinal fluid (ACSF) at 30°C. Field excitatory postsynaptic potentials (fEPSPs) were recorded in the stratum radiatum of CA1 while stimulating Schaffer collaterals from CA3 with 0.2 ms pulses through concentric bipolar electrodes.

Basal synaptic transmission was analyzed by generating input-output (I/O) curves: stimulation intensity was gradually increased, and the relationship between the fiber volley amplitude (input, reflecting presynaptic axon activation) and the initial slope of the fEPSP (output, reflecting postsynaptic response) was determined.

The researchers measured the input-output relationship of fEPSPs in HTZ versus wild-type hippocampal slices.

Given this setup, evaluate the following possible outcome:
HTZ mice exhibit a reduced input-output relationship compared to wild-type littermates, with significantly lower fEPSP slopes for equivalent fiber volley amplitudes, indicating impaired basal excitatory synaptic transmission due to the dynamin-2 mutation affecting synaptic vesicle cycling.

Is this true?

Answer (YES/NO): NO